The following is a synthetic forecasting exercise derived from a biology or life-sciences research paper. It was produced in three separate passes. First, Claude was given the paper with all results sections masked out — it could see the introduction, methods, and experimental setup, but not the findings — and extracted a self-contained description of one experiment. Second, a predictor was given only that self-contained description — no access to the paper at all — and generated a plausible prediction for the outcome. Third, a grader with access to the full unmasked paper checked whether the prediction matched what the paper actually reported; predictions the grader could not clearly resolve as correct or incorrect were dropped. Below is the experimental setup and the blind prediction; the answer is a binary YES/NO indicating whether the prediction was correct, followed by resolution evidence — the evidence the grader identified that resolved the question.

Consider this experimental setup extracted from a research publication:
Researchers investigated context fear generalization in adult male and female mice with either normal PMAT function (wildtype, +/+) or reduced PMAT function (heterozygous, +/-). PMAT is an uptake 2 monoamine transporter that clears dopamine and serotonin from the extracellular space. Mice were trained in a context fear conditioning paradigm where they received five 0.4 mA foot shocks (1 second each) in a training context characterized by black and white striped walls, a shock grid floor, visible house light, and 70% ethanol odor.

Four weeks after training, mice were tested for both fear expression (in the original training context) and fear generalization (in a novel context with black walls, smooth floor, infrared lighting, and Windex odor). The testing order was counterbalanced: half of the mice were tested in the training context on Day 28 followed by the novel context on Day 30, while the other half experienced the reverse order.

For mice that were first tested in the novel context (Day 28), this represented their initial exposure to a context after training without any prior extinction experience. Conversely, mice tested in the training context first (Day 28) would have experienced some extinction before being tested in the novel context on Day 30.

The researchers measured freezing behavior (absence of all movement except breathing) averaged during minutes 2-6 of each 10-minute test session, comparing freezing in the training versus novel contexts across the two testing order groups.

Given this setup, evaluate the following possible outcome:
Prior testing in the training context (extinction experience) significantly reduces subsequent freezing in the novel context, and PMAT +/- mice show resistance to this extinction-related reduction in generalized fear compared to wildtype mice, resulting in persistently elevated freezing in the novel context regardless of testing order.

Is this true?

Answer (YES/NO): NO